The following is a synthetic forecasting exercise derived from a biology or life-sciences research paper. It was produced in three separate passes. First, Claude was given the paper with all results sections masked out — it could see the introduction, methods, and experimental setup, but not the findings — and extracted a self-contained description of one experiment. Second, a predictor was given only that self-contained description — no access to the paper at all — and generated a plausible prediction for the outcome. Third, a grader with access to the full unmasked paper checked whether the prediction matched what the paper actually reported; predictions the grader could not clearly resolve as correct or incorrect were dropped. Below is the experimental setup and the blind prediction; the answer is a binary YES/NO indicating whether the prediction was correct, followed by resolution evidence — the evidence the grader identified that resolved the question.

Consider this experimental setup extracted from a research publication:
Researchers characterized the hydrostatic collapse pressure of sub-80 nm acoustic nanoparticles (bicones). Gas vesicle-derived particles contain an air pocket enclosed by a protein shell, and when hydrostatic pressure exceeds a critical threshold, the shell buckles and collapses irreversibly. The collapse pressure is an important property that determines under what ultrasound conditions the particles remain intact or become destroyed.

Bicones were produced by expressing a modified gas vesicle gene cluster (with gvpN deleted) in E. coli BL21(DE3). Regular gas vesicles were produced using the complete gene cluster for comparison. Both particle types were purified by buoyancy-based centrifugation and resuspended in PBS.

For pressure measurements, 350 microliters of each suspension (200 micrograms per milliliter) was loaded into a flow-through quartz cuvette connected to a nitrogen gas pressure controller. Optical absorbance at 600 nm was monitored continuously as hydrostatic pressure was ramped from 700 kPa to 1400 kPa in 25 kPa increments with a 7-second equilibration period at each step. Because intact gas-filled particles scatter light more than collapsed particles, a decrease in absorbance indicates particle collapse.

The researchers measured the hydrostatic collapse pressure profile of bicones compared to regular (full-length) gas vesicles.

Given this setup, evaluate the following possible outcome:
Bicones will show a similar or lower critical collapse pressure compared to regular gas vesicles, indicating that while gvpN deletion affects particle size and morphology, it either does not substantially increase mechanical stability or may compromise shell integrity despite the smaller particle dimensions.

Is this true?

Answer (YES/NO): NO